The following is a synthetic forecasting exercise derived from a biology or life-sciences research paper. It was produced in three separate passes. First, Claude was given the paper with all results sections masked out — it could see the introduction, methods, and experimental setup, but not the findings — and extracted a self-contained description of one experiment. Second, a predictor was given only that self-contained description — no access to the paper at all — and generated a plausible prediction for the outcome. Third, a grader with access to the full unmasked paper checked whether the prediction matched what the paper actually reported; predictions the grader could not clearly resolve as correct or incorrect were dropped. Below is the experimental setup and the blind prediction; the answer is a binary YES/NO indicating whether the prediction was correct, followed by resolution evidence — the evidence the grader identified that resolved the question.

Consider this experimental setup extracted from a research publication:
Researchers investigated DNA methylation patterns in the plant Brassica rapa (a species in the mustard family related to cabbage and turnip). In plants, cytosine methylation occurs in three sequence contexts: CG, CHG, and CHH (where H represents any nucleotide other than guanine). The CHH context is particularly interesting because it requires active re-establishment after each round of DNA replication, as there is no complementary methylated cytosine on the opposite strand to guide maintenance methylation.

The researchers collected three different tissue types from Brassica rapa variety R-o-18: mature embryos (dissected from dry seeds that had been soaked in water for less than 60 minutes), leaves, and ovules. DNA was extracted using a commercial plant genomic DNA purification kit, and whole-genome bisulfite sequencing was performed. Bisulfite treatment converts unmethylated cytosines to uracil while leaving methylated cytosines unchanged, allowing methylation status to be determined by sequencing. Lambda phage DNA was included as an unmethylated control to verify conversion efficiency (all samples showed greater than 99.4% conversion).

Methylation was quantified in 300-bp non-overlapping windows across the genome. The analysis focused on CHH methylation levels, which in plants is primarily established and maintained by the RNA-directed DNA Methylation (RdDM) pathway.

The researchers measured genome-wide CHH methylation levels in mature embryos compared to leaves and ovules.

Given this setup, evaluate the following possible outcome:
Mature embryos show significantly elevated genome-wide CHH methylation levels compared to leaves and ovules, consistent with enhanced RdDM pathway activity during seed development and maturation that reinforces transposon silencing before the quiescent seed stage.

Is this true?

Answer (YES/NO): YES